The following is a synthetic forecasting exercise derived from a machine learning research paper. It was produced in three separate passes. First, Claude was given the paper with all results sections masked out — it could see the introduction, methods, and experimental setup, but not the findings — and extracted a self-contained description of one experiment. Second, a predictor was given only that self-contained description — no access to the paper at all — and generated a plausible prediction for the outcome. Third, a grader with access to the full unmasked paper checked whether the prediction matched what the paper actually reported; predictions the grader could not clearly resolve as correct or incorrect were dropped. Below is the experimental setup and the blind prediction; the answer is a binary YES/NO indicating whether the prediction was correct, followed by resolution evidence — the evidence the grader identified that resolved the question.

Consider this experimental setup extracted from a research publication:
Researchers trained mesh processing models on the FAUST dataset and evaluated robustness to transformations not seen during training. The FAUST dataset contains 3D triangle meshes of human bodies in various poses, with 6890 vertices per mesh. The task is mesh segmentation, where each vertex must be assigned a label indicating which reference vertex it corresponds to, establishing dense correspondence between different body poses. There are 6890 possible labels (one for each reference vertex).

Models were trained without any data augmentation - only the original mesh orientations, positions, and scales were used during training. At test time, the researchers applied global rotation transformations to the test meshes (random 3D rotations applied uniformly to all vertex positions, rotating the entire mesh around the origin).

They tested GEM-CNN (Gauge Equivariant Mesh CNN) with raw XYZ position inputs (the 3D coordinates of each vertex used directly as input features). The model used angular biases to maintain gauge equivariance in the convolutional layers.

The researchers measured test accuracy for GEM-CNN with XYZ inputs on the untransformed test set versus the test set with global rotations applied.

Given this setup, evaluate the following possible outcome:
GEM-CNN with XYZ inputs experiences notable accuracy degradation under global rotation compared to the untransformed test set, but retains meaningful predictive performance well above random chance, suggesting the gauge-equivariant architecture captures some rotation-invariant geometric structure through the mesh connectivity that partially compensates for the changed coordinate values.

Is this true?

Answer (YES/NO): YES